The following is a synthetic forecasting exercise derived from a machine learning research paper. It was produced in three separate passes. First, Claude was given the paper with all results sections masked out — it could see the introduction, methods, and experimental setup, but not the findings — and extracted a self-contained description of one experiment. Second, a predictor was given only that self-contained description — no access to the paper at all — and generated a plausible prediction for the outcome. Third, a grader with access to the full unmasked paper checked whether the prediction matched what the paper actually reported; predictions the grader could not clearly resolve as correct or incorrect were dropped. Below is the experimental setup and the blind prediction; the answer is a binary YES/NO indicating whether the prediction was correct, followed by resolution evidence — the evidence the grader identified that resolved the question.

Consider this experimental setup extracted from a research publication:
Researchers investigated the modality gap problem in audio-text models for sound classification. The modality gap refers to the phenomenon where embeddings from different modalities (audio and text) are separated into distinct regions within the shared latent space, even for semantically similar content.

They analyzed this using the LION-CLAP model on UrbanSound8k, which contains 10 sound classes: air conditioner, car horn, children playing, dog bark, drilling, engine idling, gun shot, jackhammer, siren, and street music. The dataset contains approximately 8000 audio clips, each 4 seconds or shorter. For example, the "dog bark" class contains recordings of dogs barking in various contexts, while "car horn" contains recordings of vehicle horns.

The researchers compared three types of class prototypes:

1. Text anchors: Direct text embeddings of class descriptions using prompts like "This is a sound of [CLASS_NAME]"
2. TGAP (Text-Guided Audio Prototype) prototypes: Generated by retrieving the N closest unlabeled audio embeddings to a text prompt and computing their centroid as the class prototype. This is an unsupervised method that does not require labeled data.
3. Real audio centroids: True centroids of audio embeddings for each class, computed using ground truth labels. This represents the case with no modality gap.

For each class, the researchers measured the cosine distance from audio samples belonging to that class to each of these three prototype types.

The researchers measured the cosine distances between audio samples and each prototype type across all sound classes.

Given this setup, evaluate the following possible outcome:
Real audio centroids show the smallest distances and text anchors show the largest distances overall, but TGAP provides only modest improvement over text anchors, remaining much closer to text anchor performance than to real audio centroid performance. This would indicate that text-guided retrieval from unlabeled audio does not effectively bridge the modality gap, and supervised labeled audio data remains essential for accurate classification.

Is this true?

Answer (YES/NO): NO